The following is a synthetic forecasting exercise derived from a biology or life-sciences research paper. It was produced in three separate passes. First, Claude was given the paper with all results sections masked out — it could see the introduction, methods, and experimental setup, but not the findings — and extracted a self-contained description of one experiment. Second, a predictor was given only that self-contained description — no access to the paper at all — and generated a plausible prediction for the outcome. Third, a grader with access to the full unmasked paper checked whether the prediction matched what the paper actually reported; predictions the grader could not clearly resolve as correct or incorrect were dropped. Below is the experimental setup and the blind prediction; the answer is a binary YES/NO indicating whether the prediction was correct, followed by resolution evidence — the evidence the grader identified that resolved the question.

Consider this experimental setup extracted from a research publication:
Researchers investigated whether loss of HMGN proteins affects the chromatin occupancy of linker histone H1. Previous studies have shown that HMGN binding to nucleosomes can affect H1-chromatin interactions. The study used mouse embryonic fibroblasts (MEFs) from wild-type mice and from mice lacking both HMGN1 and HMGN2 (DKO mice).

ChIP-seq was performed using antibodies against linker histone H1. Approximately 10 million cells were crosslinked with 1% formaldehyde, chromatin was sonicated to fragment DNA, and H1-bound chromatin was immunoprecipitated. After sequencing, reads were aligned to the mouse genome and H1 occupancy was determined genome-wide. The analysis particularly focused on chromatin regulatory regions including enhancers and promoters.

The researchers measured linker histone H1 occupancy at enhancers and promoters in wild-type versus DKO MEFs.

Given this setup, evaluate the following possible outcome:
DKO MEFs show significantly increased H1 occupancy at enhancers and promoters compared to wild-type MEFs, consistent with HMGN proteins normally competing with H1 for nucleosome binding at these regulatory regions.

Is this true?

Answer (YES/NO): NO